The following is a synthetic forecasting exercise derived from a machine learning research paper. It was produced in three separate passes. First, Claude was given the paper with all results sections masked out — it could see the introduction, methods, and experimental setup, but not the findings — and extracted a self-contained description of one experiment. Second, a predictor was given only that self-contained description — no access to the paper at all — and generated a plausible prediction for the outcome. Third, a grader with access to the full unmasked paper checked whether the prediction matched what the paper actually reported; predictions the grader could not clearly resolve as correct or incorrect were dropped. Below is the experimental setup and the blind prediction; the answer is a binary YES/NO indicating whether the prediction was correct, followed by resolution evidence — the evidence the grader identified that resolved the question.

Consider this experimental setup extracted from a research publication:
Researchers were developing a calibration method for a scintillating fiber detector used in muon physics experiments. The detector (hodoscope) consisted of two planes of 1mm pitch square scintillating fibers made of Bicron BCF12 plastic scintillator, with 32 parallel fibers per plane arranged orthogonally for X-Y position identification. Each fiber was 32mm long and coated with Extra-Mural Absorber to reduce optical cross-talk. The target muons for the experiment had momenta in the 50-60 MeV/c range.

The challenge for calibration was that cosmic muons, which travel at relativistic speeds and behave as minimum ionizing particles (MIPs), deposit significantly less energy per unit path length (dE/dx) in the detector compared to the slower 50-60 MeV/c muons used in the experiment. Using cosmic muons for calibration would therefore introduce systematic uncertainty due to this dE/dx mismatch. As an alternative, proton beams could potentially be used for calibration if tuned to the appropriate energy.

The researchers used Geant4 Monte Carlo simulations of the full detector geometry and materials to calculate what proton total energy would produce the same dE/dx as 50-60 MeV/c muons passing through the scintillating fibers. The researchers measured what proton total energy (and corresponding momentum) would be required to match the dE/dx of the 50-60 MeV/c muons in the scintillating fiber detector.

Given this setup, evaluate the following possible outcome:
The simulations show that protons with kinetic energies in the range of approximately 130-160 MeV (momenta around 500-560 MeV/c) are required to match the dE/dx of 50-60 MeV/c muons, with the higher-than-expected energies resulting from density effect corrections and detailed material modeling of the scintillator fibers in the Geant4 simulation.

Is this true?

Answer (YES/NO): YES